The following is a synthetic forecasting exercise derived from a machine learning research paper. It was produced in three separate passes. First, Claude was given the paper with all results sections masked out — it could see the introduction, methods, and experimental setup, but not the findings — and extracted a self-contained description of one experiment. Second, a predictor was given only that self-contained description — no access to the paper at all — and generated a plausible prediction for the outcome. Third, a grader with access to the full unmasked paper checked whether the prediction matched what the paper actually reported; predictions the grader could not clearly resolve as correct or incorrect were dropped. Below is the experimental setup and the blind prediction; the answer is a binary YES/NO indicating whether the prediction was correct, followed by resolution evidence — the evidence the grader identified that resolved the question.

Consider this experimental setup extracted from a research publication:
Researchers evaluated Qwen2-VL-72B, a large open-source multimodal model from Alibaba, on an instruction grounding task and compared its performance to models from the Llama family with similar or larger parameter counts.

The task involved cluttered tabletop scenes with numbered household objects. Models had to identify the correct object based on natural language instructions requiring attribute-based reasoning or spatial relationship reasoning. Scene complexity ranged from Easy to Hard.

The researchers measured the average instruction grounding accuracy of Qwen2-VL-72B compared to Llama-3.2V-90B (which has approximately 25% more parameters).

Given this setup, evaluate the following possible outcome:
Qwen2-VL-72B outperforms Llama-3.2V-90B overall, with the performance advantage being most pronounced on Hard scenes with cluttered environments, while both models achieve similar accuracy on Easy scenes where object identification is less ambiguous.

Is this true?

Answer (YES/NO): NO